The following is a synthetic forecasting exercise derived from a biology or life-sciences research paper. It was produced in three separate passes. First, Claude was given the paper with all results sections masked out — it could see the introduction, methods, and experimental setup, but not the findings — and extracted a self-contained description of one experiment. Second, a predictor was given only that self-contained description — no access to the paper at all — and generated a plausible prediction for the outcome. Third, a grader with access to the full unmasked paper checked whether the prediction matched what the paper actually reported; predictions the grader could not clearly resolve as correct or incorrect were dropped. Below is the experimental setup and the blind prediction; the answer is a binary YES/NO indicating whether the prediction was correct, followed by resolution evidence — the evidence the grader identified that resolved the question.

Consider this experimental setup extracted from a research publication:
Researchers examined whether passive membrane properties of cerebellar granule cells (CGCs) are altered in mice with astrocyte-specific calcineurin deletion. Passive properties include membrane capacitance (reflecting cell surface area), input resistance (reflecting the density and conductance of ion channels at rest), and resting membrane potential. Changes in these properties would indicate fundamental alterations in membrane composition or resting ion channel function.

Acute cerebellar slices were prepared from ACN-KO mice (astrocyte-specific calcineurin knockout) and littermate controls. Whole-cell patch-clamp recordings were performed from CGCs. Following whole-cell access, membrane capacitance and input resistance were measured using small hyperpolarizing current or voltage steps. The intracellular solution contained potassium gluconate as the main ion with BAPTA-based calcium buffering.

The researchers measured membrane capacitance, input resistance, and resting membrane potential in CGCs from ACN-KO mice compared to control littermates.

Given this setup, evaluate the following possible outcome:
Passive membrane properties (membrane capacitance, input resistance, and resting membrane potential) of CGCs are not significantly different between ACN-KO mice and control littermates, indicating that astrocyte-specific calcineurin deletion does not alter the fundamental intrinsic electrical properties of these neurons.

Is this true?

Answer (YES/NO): YES